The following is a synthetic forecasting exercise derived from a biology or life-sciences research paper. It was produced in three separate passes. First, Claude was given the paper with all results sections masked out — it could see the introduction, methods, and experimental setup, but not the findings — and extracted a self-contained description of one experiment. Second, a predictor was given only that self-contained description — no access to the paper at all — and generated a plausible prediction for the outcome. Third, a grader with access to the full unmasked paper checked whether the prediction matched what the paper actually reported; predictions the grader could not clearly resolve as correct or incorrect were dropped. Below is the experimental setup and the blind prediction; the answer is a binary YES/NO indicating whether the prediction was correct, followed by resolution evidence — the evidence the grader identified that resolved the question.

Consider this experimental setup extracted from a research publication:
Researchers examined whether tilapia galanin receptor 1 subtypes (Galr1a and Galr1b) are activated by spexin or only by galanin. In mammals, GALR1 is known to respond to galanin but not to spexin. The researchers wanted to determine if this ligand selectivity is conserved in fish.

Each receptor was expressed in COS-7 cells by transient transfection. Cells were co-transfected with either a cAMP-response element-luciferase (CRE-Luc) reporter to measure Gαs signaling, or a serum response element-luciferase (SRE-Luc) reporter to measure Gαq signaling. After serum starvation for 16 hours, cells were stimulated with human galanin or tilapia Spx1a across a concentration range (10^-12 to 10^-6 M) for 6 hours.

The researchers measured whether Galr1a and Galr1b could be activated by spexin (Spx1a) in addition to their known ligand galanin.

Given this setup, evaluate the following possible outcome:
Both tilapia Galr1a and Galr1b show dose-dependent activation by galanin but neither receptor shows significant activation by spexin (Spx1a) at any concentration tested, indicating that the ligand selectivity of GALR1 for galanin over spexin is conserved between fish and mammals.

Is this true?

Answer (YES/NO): NO